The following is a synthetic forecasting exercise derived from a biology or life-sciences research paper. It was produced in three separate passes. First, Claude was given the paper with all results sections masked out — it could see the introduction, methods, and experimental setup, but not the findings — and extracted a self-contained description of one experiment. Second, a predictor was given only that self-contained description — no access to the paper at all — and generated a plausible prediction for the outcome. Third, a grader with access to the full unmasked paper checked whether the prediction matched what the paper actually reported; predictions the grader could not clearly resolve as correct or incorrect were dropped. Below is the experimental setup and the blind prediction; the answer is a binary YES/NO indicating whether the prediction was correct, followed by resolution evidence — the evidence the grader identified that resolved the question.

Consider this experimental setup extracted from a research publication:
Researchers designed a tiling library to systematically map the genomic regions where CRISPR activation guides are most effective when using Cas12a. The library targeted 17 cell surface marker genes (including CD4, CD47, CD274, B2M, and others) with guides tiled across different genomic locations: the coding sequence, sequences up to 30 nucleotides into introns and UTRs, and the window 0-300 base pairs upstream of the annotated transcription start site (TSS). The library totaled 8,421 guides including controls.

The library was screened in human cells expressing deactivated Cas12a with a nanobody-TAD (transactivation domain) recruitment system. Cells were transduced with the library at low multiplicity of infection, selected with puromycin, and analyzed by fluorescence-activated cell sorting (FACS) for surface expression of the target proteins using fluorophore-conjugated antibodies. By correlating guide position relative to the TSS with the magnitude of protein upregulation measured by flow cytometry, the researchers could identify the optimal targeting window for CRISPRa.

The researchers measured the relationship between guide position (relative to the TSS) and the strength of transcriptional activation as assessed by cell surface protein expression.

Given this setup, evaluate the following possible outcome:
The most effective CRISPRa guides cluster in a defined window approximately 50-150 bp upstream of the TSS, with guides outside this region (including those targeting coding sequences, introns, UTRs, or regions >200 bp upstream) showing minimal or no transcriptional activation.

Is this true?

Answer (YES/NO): NO